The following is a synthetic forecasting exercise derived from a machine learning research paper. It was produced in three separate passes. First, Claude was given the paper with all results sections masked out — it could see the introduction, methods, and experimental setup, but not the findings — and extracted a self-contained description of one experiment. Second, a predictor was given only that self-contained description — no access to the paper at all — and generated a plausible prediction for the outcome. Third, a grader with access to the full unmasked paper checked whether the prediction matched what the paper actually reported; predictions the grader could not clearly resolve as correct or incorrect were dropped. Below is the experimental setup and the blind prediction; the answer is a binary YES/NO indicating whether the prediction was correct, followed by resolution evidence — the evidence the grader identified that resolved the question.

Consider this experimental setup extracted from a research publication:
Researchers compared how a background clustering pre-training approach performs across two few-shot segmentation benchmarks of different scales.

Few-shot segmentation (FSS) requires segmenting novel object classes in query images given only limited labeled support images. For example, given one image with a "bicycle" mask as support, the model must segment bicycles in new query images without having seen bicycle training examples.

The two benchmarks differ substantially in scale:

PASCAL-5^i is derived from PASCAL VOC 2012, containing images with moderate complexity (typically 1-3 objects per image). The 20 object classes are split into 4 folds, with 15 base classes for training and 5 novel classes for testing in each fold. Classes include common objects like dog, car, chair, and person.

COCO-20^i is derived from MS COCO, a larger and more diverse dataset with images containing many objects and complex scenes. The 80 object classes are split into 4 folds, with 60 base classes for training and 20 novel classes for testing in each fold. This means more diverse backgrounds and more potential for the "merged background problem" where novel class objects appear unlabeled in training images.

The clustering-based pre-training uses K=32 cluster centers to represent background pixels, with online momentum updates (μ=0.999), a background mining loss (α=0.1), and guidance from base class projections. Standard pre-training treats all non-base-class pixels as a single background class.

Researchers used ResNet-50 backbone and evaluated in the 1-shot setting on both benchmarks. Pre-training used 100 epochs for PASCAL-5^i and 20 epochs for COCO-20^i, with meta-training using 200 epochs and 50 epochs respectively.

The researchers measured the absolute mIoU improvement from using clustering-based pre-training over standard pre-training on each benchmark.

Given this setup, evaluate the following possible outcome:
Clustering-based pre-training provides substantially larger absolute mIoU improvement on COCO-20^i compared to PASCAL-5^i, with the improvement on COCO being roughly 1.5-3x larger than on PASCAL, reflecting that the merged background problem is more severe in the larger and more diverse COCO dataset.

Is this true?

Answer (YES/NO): NO